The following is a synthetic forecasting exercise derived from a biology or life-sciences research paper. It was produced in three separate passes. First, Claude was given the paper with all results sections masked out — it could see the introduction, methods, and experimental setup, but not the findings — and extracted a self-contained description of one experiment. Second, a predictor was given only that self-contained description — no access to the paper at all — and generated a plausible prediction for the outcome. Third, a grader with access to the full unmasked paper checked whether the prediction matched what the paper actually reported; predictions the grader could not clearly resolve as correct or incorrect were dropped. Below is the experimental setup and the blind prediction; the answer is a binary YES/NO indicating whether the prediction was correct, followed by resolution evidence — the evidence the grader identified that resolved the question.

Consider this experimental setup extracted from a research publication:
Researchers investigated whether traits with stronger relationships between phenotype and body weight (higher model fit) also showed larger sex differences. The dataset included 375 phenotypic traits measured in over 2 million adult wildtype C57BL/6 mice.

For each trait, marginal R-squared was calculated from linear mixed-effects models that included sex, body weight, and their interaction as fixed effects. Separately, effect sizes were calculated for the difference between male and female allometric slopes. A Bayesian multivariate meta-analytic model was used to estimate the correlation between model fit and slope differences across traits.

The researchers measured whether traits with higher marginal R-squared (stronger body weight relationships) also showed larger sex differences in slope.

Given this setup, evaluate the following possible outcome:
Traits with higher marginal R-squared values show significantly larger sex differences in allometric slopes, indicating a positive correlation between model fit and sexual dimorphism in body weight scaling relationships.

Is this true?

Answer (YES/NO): NO